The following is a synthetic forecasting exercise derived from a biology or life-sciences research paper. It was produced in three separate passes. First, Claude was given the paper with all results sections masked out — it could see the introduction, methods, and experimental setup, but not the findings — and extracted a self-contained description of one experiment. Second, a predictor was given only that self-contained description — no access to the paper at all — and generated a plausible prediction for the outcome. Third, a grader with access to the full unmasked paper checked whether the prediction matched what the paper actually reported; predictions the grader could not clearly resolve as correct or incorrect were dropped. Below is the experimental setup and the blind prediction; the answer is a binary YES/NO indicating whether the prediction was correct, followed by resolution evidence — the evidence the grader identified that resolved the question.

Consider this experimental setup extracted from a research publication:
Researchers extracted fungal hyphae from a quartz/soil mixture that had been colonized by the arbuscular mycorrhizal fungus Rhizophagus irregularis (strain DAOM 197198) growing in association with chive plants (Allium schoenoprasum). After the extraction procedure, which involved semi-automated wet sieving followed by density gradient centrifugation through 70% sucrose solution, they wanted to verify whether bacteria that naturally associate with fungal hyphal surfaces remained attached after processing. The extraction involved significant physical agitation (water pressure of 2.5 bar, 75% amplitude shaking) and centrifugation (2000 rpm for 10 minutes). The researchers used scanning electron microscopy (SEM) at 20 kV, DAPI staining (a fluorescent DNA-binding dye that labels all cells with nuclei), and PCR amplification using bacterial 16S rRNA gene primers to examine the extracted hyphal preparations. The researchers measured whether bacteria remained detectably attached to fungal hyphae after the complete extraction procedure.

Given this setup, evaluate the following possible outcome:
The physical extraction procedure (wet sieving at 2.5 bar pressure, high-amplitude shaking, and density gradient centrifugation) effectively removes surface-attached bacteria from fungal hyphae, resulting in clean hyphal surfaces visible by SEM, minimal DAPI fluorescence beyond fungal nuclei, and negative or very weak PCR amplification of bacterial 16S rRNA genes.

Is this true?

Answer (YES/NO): NO